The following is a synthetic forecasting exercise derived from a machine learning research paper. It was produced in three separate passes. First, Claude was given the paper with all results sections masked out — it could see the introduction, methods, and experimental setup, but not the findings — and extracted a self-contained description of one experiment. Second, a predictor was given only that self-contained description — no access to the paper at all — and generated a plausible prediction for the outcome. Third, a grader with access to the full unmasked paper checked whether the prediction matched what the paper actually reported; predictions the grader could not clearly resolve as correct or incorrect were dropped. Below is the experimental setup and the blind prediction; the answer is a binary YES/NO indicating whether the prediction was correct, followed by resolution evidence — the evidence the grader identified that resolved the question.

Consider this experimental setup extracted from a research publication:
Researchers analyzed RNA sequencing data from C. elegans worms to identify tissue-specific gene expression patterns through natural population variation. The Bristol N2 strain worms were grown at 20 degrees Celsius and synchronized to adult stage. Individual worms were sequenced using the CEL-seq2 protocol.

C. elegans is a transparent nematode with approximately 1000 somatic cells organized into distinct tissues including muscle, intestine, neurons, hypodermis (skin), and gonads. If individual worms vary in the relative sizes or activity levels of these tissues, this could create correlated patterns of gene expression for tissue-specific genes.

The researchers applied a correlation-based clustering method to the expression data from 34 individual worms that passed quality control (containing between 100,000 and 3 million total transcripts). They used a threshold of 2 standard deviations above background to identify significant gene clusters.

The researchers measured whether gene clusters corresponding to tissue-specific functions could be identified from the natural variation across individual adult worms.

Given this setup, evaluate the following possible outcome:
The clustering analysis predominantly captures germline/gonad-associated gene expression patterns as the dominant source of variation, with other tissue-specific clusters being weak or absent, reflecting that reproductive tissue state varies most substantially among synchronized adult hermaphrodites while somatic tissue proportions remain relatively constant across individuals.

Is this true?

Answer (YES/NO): NO